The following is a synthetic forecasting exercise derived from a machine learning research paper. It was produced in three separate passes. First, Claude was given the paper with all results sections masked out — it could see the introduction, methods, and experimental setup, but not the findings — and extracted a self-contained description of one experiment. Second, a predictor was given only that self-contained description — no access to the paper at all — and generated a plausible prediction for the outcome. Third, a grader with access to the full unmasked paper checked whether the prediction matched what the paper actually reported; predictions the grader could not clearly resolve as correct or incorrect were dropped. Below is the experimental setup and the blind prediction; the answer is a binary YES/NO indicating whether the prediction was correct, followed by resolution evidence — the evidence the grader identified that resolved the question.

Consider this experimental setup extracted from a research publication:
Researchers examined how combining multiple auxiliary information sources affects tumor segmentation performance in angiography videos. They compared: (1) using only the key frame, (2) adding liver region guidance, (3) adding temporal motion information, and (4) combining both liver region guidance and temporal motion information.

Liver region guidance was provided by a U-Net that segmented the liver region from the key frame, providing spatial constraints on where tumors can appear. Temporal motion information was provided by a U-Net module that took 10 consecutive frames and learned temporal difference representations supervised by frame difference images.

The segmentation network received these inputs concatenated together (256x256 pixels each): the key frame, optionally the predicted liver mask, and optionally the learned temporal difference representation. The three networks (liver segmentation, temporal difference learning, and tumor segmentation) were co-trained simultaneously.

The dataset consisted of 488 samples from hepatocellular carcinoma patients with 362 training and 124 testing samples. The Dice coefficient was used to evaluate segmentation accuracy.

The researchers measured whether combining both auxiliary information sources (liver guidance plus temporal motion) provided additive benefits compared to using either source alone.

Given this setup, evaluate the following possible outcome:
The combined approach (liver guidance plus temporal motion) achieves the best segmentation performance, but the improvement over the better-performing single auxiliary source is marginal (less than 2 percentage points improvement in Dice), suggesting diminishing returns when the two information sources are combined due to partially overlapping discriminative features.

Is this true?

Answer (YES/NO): NO